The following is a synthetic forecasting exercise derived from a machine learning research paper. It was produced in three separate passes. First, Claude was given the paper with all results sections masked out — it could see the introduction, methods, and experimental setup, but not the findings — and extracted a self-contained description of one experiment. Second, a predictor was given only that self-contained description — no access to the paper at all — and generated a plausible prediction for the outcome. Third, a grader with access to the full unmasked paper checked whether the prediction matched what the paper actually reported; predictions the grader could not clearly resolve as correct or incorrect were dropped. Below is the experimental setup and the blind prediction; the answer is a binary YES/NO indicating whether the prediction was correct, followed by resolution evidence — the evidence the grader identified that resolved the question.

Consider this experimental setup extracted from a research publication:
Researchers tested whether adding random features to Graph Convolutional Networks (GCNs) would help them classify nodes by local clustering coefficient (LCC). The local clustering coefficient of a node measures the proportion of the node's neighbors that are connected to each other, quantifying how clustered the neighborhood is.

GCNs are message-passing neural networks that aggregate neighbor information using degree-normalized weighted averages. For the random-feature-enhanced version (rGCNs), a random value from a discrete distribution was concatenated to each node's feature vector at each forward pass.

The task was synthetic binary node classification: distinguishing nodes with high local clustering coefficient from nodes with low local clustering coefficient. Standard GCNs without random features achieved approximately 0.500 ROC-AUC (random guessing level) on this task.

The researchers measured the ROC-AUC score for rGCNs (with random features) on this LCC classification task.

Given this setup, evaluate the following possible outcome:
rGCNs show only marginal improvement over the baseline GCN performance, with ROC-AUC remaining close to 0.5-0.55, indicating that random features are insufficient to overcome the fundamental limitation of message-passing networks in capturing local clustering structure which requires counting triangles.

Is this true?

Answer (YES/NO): NO